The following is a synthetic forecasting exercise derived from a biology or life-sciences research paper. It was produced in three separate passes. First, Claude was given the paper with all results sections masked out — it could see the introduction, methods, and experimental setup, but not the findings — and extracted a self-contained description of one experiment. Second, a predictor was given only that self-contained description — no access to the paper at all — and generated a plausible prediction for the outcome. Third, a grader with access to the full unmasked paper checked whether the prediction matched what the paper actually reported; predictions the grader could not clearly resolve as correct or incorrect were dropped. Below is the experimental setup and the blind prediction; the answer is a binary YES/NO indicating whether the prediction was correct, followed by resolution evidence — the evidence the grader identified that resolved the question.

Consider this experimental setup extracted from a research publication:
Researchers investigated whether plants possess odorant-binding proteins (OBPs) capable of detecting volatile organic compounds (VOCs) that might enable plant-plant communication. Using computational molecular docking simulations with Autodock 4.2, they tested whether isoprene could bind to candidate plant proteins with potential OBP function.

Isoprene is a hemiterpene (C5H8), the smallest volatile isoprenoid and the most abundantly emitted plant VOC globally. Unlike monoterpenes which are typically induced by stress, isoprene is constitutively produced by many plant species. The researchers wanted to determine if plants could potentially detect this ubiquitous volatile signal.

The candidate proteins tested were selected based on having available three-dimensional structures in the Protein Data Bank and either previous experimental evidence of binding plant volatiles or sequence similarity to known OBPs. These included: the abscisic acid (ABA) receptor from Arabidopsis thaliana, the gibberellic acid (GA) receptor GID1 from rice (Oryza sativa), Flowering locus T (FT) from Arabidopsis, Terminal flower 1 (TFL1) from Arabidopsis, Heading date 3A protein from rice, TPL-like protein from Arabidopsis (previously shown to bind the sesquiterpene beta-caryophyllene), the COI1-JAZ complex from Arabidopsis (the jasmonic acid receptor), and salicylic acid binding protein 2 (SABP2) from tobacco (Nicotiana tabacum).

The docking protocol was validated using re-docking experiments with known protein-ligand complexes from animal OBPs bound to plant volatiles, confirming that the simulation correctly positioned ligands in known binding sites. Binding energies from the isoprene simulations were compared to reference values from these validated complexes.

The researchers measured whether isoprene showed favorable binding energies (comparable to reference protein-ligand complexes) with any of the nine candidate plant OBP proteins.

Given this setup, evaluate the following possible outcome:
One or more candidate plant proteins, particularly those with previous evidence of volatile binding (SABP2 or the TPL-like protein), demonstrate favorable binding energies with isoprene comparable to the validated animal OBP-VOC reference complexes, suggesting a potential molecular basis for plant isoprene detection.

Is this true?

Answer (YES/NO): NO